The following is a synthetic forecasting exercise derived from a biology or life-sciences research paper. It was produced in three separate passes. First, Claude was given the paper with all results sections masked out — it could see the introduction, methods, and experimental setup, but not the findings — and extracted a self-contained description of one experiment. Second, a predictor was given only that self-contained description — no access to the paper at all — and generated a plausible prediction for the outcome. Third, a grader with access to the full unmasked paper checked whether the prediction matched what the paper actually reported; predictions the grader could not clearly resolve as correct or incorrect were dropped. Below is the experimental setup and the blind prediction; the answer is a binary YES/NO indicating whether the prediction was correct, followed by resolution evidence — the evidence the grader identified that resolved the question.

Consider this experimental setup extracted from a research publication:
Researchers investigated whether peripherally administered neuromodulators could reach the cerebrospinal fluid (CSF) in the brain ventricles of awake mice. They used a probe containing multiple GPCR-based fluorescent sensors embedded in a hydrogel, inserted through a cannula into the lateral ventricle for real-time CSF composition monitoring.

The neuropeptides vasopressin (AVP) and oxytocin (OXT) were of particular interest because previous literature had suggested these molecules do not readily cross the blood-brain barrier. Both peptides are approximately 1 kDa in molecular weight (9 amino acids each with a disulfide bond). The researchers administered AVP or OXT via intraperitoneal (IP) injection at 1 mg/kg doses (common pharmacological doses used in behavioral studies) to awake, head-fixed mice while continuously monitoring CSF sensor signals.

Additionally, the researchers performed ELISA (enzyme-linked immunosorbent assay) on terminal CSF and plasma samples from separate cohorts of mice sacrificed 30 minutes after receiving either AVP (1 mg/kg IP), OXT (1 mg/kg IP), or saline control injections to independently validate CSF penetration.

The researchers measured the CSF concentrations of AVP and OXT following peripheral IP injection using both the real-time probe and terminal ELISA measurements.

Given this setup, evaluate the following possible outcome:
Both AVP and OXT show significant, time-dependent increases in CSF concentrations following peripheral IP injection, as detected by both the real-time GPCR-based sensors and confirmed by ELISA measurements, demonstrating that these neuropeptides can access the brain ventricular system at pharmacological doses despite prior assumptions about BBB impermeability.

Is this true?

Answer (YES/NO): YES